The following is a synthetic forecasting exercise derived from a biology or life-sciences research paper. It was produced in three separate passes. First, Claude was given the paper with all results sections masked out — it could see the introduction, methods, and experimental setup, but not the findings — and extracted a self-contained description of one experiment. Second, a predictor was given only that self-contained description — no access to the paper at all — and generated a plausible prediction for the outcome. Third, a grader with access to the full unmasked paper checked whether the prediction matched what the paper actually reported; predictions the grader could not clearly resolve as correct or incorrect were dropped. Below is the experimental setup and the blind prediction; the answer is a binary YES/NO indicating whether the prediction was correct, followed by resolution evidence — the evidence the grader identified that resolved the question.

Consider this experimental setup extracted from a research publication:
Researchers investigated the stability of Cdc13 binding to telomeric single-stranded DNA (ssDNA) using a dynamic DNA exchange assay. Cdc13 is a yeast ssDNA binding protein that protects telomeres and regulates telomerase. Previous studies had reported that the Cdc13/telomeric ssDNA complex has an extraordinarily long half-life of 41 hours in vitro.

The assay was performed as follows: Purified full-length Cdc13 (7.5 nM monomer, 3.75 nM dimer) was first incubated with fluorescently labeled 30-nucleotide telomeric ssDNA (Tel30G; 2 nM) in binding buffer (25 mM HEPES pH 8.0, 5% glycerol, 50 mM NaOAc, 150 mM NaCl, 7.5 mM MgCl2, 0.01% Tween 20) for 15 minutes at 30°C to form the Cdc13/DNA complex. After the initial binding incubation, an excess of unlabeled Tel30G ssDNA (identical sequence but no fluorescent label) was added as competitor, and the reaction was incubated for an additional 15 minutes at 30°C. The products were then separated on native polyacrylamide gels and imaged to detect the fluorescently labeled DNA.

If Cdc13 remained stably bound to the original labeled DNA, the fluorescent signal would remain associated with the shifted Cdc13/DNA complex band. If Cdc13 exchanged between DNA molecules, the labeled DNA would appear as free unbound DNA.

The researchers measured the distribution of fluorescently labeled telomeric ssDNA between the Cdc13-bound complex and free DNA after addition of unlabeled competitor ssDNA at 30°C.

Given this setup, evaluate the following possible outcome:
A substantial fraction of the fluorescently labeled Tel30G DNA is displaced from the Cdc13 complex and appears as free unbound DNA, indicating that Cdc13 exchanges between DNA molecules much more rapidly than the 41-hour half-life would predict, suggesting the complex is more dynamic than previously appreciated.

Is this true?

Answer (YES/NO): YES